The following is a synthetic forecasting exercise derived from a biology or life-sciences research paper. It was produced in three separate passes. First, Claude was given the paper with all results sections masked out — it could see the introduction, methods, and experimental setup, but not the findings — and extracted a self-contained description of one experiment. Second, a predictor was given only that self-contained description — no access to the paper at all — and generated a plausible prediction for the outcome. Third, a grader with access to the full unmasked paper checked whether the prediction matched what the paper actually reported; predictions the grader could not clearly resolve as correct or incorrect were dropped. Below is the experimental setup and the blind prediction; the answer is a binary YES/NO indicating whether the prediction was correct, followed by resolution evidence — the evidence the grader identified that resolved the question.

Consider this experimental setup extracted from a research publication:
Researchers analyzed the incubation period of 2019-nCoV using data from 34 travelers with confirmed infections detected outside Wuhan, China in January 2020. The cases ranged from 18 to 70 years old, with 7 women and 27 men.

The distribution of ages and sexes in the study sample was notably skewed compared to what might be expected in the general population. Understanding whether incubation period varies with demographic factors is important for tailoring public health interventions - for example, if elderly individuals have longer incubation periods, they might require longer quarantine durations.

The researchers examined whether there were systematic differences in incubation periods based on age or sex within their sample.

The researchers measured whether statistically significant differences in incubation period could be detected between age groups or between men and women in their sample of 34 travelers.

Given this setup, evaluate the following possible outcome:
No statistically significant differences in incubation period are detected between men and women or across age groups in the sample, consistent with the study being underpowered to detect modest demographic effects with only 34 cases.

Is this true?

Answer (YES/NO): YES